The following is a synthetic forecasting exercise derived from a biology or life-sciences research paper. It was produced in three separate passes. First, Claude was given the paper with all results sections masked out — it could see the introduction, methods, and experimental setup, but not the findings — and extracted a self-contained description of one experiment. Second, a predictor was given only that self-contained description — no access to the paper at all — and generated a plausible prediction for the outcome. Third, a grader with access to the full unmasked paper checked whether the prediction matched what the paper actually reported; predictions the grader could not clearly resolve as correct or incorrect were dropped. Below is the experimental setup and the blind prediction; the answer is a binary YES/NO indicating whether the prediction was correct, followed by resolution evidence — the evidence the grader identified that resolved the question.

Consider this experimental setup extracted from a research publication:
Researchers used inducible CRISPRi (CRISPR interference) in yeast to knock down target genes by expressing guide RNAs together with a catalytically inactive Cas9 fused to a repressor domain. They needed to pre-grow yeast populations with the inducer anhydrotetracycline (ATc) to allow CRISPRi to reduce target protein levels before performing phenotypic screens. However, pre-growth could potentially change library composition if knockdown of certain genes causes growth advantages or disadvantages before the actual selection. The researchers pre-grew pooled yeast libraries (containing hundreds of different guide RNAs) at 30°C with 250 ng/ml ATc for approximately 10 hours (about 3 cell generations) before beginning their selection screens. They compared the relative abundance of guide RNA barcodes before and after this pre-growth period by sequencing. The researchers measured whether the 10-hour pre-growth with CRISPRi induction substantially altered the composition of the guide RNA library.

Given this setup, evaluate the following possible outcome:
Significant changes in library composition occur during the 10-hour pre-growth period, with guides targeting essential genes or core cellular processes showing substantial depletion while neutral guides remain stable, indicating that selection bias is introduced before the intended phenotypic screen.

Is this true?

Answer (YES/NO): NO